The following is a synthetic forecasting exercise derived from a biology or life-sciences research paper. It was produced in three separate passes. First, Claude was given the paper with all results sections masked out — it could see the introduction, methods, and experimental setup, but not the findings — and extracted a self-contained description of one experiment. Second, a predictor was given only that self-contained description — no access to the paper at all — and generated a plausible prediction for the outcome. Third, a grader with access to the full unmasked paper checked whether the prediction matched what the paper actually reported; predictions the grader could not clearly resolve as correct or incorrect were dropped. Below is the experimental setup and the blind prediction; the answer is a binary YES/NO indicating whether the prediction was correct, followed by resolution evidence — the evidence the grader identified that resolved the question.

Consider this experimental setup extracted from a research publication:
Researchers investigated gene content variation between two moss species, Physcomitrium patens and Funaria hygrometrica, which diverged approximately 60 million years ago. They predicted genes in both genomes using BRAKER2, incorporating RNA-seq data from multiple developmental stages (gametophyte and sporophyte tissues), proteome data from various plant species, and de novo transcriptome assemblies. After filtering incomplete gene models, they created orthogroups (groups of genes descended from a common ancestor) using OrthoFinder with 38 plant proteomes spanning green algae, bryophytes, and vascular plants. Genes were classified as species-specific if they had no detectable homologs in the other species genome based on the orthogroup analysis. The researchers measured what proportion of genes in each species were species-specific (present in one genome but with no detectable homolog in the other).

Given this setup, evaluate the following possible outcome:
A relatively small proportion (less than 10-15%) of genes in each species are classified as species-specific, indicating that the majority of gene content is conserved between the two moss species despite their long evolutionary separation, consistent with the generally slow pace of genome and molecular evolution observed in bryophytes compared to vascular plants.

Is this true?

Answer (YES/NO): NO